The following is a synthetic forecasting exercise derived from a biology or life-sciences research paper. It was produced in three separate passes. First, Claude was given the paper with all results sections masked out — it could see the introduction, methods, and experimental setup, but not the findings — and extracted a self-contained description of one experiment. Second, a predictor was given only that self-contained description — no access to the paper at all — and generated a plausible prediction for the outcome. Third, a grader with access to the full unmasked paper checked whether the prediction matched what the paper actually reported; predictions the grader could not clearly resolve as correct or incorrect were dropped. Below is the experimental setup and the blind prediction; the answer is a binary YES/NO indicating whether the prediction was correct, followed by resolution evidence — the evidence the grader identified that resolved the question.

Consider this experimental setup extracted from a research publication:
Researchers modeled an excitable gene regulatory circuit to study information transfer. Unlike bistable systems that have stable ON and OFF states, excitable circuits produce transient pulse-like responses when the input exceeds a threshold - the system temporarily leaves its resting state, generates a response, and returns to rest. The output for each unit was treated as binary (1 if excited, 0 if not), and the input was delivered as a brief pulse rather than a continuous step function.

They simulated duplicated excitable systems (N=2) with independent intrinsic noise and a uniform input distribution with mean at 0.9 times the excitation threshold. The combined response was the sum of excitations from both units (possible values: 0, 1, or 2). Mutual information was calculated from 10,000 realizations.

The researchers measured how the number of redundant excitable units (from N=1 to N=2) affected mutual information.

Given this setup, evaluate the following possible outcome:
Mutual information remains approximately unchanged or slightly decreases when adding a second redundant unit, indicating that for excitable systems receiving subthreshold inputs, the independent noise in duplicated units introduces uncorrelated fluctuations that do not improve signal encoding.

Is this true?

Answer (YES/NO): NO